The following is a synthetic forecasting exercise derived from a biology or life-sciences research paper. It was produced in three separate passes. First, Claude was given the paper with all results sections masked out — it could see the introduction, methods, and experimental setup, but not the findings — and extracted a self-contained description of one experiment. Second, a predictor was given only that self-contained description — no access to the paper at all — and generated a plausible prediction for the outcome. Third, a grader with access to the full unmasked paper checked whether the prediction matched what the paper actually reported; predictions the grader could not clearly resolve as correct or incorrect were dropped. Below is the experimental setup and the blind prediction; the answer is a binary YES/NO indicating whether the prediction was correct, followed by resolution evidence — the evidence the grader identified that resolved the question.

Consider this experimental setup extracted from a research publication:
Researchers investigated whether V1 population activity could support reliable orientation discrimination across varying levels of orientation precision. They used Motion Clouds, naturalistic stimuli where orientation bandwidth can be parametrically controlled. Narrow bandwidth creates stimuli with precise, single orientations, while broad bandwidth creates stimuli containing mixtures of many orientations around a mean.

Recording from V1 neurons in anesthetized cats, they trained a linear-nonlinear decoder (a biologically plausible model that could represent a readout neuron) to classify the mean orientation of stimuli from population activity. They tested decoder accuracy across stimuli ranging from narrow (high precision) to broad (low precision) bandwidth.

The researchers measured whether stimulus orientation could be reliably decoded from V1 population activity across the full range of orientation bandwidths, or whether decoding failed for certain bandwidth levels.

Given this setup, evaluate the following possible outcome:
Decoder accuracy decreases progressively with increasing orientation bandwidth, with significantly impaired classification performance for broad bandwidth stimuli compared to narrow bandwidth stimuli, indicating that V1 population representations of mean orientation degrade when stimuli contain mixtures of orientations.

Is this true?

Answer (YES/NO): NO